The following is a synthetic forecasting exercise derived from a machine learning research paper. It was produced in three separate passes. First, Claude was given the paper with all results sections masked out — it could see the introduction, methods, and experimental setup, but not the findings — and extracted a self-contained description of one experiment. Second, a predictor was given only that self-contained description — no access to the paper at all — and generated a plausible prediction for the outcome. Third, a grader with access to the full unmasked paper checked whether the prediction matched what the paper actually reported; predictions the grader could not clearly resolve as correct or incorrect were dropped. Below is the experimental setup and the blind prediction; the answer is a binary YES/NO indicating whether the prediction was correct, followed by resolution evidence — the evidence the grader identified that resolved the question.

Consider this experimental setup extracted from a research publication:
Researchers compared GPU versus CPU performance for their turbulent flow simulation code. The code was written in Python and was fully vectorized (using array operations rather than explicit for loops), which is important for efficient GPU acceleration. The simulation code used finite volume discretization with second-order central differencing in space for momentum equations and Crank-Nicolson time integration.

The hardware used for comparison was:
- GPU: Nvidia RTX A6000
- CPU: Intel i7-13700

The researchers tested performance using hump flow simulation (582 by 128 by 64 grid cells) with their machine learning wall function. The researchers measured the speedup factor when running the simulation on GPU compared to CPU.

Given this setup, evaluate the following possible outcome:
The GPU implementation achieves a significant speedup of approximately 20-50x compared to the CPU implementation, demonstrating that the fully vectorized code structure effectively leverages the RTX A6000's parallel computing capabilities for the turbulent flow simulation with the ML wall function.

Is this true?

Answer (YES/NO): YES